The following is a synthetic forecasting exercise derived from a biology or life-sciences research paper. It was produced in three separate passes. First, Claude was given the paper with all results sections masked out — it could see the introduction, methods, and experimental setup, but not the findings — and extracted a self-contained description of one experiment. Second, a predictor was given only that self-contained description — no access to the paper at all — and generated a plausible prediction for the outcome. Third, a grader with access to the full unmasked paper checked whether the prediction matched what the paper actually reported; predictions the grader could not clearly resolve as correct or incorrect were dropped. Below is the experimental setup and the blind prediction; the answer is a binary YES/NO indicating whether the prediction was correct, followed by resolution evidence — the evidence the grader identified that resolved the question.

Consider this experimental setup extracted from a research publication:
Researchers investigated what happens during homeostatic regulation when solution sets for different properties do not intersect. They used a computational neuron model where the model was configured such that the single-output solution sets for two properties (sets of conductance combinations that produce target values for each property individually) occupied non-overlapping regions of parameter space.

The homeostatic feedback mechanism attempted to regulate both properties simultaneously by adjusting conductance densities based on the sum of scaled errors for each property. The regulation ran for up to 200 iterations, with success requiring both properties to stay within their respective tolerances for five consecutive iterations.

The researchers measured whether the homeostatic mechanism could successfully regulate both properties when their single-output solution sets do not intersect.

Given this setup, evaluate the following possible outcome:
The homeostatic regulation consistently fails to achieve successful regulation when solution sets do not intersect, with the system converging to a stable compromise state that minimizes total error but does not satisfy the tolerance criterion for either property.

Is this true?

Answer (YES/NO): YES